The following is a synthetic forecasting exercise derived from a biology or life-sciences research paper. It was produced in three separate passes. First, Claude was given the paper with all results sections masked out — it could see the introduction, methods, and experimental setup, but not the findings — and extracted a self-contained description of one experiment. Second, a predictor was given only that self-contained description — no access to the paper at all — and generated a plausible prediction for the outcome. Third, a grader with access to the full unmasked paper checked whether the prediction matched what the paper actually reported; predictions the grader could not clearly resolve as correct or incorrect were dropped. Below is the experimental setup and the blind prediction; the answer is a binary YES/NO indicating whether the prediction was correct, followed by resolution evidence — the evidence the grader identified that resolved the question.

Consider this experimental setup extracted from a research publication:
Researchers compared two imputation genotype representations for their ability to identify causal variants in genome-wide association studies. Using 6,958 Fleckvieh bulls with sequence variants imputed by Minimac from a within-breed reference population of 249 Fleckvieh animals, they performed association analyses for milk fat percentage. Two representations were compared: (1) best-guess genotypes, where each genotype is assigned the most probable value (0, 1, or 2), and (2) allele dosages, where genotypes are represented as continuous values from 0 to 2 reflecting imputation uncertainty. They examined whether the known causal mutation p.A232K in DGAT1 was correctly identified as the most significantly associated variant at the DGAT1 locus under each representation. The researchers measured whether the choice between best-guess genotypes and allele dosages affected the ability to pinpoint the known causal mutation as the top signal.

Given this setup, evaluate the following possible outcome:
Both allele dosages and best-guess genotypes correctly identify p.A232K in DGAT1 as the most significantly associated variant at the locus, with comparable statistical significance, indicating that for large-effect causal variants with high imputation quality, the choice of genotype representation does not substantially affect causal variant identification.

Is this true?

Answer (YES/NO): NO